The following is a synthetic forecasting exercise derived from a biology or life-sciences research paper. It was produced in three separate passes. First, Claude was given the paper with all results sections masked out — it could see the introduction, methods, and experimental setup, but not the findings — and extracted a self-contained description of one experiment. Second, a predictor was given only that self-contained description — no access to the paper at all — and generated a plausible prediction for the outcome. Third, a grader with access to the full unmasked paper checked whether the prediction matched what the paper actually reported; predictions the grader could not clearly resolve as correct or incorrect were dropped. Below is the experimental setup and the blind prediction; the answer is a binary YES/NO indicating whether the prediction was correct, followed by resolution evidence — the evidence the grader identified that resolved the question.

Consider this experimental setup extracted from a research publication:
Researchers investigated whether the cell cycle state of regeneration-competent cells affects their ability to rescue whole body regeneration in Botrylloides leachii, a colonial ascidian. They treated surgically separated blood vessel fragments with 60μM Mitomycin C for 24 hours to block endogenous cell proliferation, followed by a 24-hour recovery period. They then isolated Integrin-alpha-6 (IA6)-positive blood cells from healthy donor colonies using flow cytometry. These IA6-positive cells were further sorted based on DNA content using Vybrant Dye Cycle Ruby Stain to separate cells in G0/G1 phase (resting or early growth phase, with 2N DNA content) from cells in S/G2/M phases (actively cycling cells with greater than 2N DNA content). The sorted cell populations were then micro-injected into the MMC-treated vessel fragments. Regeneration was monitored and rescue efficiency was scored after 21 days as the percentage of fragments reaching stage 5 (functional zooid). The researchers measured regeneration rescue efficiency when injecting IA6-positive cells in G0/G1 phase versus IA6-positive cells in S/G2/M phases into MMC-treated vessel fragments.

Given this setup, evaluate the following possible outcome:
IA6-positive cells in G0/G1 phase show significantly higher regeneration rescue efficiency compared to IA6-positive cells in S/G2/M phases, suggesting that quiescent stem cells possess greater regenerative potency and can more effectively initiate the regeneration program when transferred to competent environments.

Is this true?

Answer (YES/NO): NO